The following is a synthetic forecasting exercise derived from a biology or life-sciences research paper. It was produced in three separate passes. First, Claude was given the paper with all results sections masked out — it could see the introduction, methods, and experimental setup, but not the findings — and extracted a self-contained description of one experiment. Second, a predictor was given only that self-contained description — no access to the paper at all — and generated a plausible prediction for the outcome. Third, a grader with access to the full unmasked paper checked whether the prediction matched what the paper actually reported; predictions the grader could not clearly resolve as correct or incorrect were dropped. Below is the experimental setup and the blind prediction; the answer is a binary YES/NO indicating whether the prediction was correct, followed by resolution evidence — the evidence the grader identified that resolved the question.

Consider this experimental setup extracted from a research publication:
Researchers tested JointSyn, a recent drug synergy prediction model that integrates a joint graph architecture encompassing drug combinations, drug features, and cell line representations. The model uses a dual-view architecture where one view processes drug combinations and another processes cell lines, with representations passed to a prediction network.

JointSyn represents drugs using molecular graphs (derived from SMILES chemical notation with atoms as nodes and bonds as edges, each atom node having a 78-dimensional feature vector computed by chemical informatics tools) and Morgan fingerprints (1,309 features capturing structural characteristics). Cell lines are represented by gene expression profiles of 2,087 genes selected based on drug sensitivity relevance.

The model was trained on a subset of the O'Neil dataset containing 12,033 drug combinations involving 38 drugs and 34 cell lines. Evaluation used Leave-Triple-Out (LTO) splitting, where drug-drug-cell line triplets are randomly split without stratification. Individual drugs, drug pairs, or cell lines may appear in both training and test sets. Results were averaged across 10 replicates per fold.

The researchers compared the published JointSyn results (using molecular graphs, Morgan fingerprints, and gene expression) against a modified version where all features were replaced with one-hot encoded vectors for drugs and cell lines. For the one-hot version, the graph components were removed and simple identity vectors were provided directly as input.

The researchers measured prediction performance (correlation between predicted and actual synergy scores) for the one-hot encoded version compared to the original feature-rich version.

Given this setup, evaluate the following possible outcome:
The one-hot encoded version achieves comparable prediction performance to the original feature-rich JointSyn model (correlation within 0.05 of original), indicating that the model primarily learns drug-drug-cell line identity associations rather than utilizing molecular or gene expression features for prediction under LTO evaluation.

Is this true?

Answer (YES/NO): YES